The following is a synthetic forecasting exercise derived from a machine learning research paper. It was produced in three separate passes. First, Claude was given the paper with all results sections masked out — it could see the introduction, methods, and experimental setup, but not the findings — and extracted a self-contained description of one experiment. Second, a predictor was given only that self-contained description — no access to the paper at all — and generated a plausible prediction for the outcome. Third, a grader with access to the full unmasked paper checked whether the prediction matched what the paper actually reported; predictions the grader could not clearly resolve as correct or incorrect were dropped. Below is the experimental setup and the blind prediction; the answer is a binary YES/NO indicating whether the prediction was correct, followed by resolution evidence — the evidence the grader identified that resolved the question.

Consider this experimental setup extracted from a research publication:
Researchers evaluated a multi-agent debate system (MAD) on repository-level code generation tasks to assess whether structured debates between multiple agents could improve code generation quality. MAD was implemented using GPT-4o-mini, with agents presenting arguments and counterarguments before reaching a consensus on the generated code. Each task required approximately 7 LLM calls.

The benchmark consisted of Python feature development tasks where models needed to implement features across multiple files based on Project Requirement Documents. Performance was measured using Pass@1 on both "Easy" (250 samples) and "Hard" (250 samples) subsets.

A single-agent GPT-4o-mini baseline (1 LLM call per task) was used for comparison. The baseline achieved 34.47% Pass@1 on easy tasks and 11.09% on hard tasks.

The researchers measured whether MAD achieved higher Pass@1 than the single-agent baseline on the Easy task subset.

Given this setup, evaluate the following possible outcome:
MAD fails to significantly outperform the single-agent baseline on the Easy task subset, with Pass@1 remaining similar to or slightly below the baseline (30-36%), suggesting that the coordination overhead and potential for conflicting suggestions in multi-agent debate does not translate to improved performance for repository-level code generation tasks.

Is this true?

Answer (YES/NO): YES